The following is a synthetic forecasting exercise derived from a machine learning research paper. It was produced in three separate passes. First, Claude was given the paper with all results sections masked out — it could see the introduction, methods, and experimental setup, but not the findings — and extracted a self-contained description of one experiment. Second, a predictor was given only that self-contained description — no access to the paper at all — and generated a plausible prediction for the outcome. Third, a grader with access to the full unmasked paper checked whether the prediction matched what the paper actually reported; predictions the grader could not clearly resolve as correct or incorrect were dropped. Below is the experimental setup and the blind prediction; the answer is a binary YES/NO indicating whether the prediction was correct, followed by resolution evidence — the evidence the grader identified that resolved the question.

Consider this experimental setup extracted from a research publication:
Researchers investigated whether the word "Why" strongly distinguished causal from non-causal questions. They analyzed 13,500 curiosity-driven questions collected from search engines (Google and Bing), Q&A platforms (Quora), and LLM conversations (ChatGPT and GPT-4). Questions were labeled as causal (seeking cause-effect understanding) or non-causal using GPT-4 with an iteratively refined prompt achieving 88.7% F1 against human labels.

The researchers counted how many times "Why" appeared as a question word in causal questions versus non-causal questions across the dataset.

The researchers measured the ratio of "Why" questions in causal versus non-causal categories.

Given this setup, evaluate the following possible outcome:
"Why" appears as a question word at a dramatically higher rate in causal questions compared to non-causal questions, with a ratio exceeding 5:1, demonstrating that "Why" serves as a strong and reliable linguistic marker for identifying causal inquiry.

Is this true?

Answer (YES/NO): YES